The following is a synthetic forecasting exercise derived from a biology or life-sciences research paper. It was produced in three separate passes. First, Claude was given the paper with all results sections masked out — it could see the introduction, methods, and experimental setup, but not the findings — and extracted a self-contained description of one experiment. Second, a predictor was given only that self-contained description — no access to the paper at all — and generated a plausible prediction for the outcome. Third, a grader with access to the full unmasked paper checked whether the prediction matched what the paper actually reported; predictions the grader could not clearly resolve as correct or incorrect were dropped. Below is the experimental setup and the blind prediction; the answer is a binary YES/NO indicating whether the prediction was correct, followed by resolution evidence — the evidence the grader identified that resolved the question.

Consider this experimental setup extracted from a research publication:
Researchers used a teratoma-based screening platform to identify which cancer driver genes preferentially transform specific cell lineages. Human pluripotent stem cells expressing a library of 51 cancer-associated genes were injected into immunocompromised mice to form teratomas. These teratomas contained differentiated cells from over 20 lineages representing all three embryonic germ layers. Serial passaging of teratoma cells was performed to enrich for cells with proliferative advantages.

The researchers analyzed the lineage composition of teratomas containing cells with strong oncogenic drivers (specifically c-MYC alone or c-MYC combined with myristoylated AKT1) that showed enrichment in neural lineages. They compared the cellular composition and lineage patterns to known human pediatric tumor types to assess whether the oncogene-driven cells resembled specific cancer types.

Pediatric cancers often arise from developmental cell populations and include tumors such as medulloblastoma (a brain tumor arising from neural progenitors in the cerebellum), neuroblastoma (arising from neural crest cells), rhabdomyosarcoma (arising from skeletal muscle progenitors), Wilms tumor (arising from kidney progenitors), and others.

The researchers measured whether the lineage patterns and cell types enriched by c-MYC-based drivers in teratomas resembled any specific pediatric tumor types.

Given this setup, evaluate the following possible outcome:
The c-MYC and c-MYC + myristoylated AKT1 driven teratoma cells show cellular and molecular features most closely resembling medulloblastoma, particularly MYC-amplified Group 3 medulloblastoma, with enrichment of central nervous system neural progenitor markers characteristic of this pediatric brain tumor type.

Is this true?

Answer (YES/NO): NO